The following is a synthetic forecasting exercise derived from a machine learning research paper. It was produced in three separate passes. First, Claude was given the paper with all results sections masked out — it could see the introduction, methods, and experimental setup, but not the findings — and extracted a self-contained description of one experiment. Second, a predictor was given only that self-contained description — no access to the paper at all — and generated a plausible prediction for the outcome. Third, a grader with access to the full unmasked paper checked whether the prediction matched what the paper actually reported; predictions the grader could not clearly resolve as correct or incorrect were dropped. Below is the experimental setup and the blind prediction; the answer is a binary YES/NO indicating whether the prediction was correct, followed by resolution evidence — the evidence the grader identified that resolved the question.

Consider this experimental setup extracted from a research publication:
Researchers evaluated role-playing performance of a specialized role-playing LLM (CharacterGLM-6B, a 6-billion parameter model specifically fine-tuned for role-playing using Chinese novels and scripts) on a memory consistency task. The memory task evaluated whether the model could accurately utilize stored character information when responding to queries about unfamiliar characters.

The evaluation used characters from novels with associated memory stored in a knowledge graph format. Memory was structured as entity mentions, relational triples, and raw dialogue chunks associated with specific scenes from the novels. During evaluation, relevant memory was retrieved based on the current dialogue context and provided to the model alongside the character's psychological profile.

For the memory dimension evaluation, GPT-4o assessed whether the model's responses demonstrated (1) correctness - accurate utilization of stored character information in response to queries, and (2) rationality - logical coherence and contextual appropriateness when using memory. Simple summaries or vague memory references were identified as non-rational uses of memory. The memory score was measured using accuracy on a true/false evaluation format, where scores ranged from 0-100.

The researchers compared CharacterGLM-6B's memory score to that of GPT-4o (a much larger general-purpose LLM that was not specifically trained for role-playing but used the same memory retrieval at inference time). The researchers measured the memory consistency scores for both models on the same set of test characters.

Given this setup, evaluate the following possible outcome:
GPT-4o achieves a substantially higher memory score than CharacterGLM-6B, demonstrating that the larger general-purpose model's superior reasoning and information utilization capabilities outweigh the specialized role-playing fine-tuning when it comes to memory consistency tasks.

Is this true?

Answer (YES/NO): YES